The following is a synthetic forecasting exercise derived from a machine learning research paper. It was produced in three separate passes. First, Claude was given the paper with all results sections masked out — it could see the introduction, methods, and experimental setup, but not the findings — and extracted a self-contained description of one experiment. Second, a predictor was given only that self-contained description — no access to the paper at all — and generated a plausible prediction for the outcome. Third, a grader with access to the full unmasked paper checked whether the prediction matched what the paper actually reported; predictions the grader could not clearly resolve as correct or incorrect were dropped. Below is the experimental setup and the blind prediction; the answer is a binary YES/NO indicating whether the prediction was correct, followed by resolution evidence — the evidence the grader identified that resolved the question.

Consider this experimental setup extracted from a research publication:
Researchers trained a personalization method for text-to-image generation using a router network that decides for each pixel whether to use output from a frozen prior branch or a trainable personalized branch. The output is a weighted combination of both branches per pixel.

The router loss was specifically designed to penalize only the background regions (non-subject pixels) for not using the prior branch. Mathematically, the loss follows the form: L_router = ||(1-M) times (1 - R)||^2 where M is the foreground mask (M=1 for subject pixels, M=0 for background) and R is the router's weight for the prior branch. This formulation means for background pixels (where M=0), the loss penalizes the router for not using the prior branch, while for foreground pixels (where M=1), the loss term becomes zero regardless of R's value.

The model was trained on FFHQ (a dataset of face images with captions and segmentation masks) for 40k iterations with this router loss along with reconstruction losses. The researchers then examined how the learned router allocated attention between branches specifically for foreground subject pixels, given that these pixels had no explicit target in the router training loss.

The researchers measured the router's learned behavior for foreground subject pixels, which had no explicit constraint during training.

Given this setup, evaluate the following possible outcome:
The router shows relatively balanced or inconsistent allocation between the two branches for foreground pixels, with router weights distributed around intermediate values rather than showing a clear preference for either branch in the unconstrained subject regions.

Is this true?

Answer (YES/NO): NO